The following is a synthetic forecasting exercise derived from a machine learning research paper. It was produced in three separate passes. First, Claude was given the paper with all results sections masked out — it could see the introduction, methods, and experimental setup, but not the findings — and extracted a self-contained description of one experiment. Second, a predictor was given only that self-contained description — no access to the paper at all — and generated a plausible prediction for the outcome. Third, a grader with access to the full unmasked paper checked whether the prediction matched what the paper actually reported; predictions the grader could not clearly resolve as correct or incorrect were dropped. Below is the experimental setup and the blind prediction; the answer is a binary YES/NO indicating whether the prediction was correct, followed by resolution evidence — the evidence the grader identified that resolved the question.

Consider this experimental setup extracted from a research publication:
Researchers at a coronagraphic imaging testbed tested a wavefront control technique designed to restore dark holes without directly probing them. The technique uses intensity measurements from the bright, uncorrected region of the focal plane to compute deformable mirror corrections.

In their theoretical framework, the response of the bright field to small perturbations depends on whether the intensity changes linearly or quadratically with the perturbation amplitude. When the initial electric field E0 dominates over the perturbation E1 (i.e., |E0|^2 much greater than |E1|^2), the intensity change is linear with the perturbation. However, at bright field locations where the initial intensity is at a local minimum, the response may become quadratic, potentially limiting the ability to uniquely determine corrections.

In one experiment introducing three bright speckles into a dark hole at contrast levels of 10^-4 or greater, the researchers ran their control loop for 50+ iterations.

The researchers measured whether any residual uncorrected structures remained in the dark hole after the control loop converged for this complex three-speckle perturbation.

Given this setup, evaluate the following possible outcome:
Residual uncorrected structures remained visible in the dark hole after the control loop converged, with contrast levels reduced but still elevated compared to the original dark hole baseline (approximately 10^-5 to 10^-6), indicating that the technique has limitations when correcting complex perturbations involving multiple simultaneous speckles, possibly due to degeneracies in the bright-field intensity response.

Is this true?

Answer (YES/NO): YES